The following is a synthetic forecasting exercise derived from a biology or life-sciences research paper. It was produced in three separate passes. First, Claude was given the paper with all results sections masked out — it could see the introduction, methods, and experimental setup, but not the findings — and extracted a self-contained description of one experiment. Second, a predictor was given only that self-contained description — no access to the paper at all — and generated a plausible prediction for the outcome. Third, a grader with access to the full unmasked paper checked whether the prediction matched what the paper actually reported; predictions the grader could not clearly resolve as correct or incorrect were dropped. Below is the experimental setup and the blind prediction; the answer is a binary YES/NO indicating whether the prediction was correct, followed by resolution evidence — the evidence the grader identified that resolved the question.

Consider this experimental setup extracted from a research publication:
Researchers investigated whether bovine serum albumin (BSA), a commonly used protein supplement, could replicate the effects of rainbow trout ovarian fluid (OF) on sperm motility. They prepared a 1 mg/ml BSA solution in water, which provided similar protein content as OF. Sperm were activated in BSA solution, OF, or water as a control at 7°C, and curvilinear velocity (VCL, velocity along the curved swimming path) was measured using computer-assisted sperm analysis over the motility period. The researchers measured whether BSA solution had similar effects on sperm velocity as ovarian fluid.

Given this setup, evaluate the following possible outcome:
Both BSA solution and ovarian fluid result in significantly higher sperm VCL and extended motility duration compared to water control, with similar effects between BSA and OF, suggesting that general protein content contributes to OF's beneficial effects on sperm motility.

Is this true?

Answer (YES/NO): NO